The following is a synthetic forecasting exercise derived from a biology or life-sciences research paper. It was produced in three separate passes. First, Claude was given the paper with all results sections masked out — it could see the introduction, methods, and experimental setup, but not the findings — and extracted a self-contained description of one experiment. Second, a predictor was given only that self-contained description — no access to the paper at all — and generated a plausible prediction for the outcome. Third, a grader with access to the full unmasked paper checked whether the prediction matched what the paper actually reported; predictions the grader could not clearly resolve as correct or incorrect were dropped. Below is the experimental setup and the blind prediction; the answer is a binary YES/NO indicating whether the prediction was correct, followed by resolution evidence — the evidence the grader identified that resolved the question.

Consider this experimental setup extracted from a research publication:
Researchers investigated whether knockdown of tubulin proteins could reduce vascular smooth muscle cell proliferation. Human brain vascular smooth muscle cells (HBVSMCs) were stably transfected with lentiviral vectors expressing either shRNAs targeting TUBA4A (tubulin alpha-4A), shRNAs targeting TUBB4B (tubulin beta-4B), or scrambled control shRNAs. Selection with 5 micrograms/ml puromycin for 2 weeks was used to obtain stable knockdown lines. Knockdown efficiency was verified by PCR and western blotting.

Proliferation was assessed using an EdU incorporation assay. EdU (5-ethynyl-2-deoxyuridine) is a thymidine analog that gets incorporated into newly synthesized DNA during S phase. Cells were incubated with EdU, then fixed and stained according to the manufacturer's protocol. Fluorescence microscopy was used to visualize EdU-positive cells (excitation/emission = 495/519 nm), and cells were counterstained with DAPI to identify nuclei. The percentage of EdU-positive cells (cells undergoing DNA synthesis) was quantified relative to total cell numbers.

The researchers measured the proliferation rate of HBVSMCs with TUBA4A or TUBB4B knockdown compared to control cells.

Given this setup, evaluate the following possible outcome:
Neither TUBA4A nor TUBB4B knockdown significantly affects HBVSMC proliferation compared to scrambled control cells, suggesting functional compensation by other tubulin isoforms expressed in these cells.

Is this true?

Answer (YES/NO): NO